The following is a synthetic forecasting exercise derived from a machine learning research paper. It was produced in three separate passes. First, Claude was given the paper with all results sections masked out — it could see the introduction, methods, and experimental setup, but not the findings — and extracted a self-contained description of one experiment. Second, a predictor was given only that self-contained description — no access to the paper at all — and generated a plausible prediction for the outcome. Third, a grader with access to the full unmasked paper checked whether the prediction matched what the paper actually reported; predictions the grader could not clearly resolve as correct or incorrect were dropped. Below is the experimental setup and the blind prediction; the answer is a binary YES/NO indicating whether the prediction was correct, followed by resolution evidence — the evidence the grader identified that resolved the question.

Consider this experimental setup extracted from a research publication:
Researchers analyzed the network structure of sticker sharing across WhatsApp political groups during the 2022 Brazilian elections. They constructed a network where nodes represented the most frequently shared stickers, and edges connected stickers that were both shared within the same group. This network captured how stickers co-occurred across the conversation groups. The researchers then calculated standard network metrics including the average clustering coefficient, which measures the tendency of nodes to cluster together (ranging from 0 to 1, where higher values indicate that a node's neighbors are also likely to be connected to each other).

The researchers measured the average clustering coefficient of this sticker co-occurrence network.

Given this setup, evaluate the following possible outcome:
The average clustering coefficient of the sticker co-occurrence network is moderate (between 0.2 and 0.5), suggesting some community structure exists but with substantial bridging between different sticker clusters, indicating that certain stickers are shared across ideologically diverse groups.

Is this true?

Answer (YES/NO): NO